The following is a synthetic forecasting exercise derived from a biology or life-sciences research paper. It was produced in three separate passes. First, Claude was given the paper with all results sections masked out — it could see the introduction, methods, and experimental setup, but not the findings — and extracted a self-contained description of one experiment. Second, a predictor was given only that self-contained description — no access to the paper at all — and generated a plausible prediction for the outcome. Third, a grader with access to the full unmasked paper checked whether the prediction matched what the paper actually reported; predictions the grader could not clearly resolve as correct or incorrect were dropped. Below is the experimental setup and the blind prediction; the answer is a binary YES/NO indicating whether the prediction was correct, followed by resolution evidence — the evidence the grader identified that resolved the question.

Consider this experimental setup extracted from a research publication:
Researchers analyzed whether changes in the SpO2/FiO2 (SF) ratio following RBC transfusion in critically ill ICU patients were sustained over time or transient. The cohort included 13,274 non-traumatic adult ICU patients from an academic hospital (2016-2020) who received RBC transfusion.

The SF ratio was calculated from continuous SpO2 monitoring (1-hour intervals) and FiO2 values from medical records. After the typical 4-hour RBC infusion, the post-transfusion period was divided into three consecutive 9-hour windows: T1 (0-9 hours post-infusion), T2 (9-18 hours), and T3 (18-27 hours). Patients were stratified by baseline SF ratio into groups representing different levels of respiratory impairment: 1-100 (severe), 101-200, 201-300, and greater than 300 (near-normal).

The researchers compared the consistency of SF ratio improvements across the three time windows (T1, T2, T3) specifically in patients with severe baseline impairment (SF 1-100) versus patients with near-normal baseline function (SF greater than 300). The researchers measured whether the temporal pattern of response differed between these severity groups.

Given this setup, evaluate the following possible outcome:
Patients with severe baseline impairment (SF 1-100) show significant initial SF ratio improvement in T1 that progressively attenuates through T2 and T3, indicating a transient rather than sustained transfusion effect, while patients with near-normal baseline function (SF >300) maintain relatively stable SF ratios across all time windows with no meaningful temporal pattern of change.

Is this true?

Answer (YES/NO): NO